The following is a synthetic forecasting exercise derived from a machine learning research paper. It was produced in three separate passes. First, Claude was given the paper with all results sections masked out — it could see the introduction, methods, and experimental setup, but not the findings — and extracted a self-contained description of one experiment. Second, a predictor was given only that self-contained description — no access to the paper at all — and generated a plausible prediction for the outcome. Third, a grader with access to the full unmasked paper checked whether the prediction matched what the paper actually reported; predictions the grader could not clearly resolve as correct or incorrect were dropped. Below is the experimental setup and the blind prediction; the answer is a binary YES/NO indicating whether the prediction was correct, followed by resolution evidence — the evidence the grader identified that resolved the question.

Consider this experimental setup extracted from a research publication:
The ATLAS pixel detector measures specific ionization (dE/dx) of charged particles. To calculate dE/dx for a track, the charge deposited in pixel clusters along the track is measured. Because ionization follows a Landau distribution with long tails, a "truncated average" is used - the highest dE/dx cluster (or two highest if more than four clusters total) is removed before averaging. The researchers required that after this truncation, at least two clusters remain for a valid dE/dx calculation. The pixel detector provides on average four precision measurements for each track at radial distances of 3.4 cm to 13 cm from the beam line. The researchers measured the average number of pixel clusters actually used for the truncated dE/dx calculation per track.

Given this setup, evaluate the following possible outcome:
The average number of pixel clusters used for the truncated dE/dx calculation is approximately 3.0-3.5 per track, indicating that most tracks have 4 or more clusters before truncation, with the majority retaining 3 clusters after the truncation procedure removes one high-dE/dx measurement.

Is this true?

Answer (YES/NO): NO